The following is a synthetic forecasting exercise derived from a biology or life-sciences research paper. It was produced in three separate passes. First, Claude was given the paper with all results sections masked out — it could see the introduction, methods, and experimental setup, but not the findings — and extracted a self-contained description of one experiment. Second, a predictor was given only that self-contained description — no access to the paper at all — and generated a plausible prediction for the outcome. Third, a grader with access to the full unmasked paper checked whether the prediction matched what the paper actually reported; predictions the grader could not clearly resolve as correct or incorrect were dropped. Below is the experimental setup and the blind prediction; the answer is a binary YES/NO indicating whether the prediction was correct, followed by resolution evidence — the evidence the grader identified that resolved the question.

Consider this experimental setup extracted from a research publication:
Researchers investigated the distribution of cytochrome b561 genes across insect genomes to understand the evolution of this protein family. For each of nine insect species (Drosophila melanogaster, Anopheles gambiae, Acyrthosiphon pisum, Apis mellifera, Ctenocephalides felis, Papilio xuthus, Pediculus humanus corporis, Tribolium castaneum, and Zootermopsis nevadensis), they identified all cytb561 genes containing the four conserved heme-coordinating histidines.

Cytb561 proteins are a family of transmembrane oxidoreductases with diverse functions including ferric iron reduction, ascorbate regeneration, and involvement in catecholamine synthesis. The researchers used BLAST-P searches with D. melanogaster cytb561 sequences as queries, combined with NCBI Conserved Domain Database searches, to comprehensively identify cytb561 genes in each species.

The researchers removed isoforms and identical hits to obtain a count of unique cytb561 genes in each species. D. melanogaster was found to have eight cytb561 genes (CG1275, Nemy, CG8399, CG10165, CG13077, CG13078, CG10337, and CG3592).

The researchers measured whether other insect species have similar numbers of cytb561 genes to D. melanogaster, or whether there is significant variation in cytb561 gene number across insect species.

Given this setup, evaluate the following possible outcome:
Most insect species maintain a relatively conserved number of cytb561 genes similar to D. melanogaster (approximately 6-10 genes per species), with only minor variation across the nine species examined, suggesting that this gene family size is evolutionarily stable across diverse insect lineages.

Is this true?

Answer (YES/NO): NO